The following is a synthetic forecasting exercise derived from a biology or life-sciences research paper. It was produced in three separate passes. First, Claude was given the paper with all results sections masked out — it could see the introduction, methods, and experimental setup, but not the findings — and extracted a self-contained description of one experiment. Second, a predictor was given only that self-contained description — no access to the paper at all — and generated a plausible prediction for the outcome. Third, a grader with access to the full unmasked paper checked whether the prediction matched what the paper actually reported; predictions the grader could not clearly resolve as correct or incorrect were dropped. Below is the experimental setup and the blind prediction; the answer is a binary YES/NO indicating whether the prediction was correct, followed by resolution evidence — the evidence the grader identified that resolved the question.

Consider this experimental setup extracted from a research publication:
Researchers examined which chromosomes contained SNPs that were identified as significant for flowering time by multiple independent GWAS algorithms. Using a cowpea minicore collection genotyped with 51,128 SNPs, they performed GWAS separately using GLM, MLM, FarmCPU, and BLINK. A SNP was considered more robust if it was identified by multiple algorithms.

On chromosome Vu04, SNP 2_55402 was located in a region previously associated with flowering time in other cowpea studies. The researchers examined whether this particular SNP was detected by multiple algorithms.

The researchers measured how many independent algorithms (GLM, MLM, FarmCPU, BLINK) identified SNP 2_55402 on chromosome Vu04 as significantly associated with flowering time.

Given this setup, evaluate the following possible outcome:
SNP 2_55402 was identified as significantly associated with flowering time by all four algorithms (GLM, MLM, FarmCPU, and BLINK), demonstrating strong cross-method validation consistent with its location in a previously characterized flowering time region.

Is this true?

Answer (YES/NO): NO